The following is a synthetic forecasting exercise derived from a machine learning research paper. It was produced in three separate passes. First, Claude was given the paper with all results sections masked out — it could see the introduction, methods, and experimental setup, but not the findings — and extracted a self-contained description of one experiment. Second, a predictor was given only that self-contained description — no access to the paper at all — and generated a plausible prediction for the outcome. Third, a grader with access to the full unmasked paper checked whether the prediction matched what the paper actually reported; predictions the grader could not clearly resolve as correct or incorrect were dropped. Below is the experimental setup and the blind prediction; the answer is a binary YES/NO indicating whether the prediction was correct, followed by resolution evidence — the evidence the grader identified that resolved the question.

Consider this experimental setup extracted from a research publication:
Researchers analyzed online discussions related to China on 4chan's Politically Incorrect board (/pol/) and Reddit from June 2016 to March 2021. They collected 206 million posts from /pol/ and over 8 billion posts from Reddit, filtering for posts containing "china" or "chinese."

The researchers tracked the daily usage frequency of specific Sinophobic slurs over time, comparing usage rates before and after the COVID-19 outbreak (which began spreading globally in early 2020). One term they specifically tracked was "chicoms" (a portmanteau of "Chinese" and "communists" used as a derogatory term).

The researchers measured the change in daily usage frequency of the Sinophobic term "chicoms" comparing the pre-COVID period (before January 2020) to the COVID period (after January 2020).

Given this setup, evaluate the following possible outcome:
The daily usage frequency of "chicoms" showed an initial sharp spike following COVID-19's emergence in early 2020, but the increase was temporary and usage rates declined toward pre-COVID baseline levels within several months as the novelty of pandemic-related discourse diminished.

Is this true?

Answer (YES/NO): NO